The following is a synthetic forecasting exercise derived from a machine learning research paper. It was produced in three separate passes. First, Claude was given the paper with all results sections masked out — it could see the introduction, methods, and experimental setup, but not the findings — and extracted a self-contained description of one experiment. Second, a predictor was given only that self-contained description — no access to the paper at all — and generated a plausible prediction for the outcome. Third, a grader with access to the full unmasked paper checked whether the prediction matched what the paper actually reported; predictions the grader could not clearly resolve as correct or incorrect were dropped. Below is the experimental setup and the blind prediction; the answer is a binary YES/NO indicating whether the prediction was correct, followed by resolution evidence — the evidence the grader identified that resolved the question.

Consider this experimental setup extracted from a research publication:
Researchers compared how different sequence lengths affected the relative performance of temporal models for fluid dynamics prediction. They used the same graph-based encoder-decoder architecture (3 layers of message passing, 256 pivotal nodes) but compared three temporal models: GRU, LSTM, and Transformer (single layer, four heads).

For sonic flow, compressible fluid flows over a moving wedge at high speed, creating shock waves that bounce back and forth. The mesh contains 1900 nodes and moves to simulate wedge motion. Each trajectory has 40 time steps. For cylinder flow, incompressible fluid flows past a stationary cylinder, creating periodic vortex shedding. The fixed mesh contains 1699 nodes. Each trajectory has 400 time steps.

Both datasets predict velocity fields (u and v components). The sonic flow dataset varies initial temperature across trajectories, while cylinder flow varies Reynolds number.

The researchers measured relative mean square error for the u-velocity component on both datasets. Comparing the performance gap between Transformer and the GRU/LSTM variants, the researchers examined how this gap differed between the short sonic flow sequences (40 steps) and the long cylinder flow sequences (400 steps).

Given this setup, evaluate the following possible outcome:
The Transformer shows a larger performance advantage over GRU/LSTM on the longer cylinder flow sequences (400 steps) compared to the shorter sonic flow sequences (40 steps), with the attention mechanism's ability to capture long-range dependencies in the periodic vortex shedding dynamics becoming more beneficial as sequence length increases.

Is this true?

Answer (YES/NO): YES